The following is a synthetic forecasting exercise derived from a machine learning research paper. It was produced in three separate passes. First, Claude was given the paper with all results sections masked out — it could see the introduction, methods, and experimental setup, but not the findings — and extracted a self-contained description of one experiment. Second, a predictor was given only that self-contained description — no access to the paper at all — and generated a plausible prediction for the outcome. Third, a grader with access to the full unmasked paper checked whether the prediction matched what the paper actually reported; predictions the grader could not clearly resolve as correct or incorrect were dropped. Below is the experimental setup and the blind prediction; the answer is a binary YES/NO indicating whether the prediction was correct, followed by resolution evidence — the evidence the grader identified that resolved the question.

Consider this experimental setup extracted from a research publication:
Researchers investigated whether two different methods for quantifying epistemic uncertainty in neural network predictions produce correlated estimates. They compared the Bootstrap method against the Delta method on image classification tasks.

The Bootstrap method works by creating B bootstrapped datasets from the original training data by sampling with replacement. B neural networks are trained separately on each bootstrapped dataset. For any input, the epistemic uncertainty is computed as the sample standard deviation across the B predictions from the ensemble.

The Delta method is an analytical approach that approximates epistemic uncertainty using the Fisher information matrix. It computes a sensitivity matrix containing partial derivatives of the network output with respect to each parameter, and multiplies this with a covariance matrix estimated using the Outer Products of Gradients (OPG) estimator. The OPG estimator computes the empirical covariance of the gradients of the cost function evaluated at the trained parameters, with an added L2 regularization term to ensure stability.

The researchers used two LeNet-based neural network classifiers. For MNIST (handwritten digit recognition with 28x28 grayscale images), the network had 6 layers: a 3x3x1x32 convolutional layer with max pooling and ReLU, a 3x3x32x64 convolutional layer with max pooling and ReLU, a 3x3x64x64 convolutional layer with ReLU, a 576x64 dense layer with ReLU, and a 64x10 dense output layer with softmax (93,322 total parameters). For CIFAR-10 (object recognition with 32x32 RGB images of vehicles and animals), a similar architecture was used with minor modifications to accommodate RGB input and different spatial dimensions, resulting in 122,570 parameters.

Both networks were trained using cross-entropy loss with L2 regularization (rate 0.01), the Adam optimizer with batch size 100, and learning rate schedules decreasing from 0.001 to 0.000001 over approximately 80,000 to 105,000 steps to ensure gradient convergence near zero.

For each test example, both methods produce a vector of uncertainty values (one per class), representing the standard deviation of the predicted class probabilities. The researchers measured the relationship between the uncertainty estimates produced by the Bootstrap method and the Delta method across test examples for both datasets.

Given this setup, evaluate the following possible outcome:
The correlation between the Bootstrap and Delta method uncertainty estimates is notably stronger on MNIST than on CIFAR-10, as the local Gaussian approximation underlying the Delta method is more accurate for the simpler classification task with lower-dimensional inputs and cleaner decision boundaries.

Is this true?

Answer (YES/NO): YES